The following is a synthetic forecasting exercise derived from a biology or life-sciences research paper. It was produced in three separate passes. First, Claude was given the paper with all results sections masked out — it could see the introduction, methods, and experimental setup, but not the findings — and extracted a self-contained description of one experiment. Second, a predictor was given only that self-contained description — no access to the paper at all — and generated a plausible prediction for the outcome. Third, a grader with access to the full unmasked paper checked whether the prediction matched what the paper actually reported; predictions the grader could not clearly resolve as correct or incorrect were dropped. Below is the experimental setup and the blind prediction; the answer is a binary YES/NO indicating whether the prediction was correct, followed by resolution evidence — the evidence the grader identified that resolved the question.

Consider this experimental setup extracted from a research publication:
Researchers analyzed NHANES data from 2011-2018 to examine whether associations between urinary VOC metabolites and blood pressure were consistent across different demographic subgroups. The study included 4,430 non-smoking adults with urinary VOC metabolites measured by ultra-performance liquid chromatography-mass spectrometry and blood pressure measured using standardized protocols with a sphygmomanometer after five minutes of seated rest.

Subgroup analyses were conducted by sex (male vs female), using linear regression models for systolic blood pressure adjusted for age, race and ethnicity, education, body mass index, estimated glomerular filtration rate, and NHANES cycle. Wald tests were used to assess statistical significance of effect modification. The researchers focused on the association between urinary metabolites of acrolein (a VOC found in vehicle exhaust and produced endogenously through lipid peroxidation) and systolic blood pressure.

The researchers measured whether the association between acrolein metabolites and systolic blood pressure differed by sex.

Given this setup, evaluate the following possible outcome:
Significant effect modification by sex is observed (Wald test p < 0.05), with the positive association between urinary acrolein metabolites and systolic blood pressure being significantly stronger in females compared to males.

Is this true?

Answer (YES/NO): YES